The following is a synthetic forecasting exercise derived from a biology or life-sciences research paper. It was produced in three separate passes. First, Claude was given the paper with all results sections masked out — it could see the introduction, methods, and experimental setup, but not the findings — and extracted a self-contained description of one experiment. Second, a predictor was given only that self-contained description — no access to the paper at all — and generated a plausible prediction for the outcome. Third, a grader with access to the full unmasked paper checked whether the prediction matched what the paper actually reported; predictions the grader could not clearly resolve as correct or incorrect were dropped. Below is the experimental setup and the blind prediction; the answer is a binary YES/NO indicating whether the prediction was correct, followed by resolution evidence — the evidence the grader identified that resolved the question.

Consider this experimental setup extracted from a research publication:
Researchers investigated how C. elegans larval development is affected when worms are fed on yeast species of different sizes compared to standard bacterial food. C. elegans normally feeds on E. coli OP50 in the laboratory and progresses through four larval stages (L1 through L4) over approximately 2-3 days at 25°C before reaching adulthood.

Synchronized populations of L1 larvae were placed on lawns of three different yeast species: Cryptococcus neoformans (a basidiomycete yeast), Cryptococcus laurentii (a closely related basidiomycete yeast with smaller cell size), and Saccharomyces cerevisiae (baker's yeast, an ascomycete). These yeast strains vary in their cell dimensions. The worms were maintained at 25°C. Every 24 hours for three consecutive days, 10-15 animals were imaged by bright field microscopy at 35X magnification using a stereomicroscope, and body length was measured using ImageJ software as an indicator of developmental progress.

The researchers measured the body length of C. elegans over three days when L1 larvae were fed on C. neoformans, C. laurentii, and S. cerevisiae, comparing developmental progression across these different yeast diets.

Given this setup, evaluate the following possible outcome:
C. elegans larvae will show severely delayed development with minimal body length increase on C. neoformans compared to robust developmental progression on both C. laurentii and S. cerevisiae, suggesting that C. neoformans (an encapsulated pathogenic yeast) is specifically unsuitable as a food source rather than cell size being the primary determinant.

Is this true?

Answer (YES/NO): NO